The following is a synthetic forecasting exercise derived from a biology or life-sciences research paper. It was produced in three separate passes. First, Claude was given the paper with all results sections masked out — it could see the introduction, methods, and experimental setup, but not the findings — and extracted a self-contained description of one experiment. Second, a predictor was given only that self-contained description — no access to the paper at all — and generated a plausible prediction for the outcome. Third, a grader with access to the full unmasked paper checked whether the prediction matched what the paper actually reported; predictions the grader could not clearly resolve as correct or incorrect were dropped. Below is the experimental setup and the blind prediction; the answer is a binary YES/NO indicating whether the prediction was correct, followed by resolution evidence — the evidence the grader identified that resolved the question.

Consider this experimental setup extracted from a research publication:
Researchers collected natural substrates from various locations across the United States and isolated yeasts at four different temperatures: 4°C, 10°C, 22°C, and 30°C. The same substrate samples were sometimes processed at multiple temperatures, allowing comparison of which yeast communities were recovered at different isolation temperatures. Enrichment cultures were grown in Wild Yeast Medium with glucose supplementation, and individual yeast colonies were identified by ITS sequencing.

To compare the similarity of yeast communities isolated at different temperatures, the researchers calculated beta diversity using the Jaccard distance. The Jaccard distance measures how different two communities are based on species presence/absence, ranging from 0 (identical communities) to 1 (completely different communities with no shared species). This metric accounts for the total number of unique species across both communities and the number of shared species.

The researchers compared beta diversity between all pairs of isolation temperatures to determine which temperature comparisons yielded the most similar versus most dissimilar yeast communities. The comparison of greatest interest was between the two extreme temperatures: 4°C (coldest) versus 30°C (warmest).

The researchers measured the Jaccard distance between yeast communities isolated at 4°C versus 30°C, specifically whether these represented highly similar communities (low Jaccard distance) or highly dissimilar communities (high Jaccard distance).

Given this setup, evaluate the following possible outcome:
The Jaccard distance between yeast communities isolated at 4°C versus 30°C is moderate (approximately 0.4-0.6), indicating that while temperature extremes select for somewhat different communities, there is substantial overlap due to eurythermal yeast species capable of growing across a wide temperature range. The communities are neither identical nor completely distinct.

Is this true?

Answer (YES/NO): NO